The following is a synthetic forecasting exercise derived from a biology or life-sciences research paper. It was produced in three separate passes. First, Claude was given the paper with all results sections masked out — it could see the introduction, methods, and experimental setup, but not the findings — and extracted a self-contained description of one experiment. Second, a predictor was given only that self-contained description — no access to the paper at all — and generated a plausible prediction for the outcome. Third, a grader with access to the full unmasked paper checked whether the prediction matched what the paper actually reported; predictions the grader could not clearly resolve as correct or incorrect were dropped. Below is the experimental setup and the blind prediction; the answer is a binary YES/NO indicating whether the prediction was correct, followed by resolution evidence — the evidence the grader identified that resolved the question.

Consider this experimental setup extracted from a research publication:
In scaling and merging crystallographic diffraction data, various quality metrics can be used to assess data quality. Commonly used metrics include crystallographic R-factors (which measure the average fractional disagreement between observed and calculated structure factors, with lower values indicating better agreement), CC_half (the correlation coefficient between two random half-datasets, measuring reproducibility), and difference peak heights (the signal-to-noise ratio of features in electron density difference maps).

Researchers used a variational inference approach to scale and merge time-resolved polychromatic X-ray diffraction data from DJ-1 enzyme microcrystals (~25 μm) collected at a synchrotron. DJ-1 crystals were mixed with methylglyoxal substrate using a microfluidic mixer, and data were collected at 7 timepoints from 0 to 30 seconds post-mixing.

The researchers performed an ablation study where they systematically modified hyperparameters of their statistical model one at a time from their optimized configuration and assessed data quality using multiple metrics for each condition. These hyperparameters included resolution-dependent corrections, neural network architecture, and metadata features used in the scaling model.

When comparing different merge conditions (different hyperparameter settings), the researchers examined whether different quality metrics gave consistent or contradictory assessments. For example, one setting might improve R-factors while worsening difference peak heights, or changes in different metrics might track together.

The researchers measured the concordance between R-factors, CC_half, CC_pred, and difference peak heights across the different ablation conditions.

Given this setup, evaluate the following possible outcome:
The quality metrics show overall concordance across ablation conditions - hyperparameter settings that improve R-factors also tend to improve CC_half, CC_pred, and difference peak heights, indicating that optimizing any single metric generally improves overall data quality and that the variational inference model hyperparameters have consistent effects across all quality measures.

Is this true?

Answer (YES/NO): NO